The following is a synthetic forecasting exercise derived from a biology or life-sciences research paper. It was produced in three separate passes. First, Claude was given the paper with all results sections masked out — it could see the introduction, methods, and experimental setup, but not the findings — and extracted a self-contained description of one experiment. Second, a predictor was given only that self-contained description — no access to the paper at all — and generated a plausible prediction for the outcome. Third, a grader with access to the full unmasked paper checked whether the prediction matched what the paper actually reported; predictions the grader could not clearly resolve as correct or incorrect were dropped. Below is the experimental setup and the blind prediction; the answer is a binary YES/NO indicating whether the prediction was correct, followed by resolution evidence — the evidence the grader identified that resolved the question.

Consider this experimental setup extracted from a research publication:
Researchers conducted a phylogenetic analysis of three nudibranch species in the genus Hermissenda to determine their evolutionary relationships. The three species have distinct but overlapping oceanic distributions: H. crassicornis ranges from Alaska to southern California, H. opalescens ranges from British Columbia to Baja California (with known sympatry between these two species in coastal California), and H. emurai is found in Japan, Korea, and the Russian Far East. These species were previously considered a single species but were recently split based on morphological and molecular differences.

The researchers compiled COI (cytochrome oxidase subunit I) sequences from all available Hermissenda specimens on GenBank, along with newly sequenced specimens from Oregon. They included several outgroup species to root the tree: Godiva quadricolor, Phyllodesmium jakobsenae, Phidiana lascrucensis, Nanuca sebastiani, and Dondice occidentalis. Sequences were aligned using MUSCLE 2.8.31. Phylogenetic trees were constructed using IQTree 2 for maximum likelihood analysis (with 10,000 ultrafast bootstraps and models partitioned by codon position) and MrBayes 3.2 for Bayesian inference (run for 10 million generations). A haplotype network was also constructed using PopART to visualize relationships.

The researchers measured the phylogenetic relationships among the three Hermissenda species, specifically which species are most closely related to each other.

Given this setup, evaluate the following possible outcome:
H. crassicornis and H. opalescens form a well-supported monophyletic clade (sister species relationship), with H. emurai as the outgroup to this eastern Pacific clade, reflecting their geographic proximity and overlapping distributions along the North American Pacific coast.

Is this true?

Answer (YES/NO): NO